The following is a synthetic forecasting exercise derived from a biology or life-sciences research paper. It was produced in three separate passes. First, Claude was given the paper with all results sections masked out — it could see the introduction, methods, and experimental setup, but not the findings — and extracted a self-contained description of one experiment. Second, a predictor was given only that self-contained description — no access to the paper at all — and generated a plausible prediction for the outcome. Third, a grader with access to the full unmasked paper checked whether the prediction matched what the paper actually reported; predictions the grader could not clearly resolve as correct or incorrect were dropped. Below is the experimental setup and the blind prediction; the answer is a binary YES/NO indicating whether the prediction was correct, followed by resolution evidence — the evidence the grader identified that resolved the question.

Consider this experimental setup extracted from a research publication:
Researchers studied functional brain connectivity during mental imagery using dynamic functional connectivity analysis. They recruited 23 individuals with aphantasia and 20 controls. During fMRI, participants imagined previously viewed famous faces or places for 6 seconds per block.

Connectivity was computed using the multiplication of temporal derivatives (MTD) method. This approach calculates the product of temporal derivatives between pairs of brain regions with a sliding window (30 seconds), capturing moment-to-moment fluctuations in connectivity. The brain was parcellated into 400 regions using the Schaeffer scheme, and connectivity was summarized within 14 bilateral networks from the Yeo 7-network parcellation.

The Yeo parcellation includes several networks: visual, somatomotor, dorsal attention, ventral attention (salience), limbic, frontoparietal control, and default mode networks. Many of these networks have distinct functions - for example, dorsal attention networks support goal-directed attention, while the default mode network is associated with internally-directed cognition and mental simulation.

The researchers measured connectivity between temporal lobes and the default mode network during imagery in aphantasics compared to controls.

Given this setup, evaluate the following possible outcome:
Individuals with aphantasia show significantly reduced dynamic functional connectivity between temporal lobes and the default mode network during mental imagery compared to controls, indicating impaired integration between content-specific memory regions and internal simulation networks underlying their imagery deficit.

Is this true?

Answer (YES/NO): NO